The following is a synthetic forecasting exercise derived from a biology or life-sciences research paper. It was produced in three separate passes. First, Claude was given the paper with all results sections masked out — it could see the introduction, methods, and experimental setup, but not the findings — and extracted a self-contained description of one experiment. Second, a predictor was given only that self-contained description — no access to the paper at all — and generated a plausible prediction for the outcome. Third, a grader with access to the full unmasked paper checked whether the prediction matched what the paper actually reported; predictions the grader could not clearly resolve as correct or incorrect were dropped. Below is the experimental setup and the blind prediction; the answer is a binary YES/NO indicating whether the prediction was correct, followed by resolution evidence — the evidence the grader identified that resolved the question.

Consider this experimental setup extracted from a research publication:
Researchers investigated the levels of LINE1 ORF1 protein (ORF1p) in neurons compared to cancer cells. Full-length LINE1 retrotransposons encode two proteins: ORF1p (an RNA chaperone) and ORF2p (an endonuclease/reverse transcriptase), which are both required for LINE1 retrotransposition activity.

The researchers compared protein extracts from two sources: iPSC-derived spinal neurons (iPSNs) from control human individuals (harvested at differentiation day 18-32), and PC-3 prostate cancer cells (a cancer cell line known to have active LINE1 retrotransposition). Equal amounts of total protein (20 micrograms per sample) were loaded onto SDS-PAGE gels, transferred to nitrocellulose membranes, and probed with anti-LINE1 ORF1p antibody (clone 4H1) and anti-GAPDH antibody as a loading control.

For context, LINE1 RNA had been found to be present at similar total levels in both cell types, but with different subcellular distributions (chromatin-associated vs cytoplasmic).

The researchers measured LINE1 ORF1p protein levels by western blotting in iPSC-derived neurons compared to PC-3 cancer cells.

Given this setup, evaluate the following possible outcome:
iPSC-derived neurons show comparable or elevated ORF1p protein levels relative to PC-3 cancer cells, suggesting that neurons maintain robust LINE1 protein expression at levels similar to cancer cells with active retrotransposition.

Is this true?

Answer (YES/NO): NO